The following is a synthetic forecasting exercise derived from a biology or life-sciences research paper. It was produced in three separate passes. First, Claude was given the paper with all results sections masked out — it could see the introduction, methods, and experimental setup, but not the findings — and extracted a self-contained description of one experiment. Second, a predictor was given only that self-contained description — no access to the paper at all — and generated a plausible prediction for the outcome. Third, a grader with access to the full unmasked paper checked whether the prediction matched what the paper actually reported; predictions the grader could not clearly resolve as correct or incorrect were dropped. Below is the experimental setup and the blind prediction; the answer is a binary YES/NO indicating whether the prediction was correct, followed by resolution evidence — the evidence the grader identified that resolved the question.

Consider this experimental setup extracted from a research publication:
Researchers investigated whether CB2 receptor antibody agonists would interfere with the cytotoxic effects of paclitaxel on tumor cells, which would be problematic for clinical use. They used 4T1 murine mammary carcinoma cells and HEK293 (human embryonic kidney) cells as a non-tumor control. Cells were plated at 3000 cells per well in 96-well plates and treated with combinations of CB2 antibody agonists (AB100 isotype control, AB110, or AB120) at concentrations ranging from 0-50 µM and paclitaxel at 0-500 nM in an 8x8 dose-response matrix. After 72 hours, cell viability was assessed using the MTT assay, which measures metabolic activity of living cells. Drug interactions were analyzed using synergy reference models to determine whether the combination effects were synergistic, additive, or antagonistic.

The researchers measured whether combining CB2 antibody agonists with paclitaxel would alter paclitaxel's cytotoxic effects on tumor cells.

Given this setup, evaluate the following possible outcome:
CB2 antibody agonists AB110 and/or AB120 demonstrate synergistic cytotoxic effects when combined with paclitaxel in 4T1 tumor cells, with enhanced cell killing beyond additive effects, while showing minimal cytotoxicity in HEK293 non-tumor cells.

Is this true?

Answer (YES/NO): NO